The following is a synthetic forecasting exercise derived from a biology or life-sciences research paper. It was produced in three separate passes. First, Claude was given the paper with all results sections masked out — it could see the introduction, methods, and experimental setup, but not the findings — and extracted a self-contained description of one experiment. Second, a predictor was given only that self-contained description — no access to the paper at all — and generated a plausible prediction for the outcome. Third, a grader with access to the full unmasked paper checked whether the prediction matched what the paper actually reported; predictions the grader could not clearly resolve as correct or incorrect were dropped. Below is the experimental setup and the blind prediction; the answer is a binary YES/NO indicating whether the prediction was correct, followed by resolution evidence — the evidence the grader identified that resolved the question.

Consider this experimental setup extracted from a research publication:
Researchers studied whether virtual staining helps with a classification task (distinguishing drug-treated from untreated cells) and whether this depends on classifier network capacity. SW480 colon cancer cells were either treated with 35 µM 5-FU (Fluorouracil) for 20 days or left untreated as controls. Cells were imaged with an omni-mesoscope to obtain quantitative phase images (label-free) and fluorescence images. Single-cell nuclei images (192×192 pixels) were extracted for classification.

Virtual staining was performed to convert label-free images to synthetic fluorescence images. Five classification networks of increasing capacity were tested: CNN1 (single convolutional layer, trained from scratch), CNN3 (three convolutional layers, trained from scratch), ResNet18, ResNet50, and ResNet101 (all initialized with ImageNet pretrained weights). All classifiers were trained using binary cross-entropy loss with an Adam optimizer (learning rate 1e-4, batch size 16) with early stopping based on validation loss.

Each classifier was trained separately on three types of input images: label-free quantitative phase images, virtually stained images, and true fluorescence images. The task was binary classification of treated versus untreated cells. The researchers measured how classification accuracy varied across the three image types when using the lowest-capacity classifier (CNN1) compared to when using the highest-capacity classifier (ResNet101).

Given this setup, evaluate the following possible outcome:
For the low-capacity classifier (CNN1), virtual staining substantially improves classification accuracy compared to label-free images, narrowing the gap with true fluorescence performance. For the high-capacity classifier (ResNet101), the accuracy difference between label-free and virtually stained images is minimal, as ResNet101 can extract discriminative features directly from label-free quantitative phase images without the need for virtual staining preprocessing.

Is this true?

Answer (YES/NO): NO